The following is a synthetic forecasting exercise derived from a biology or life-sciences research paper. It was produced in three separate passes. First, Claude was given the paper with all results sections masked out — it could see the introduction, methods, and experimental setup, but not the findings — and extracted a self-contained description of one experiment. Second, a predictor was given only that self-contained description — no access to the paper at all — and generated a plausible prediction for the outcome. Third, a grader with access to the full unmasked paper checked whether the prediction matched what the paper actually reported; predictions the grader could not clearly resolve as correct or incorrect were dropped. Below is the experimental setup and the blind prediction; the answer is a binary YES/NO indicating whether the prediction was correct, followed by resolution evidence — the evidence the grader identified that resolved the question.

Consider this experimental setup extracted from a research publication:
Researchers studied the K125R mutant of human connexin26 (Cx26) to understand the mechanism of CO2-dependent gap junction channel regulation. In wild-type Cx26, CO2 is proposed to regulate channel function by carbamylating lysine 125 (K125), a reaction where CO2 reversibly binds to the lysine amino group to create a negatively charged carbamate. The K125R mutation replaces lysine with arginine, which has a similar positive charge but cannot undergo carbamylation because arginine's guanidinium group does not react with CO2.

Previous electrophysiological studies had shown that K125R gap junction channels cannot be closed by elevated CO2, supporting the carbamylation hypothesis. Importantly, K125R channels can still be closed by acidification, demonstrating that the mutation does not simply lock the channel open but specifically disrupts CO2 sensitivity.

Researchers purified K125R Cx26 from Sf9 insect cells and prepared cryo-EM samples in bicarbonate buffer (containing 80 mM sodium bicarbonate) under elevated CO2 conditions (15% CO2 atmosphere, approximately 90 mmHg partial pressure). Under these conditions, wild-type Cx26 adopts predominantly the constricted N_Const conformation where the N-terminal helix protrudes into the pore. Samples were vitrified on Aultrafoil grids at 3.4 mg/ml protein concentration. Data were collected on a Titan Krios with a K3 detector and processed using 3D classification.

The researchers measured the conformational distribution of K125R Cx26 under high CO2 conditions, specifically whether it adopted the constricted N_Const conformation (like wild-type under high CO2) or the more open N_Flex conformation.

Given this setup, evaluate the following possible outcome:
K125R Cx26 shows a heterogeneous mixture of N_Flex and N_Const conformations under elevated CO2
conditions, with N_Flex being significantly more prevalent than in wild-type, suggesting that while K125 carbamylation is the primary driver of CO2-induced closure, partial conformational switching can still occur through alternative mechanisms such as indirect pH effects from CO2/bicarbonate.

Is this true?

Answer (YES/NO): NO